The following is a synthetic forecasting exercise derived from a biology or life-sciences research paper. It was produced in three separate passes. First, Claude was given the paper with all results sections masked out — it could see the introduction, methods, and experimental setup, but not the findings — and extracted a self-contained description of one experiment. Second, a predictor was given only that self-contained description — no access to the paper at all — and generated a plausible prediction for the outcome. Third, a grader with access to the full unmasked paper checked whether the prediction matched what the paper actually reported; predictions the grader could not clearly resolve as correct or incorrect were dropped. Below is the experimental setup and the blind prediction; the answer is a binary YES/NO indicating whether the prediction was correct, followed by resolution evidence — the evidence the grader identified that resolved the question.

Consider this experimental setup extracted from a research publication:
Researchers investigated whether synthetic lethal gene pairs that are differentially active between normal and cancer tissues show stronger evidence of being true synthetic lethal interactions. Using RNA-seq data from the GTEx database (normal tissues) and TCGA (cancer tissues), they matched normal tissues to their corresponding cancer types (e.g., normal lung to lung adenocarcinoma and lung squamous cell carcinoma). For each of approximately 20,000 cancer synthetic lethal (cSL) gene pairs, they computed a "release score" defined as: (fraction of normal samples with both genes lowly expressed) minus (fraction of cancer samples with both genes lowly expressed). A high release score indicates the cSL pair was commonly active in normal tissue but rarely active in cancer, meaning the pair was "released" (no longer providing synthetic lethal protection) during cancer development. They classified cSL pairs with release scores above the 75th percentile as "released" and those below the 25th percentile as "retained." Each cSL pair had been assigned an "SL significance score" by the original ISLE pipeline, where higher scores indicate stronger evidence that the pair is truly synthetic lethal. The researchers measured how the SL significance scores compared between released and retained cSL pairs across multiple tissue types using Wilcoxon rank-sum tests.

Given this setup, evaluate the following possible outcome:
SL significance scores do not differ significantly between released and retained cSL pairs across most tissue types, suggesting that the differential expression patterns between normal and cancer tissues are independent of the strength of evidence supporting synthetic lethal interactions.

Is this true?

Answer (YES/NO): NO